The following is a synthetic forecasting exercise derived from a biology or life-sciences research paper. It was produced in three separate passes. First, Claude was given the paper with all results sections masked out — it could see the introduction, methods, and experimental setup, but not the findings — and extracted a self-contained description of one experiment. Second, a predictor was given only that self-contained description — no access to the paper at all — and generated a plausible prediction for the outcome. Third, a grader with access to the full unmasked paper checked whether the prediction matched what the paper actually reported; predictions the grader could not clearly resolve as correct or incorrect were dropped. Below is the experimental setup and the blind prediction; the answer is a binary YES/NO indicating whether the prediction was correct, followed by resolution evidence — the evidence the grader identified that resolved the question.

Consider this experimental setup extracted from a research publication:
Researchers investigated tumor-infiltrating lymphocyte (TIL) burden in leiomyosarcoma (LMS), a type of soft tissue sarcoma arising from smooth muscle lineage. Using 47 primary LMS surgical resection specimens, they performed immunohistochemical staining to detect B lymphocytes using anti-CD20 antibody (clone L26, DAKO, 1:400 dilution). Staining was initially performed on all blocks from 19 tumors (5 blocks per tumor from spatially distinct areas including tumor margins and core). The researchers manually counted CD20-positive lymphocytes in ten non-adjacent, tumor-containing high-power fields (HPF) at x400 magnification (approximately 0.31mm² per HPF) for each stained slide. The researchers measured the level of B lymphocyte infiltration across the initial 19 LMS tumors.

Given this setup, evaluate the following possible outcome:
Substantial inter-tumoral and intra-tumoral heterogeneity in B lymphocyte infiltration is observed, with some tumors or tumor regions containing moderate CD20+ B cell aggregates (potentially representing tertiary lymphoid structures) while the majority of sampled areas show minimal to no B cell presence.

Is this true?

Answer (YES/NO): NO